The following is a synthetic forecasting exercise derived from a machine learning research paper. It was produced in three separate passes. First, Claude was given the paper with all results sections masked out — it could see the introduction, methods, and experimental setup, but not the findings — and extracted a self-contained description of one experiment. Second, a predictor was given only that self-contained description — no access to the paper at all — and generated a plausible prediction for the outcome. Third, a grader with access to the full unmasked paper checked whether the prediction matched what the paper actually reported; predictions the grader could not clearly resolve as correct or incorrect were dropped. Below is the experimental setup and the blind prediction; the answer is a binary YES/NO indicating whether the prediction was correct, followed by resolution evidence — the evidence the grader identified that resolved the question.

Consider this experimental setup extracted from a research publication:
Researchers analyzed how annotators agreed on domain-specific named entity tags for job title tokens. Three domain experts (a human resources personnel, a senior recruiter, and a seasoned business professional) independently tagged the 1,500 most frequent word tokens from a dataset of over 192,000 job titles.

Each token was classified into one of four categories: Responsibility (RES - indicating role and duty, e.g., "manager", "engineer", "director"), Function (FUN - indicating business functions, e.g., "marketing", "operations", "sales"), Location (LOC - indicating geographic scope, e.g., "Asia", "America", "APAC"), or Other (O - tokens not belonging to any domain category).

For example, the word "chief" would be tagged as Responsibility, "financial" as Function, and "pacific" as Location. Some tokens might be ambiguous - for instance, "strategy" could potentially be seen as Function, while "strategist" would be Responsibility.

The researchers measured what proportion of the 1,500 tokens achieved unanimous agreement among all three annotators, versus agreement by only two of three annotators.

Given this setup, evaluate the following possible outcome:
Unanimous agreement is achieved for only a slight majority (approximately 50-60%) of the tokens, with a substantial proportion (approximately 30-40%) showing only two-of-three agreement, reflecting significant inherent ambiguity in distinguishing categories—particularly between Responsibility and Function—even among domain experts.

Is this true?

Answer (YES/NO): NO